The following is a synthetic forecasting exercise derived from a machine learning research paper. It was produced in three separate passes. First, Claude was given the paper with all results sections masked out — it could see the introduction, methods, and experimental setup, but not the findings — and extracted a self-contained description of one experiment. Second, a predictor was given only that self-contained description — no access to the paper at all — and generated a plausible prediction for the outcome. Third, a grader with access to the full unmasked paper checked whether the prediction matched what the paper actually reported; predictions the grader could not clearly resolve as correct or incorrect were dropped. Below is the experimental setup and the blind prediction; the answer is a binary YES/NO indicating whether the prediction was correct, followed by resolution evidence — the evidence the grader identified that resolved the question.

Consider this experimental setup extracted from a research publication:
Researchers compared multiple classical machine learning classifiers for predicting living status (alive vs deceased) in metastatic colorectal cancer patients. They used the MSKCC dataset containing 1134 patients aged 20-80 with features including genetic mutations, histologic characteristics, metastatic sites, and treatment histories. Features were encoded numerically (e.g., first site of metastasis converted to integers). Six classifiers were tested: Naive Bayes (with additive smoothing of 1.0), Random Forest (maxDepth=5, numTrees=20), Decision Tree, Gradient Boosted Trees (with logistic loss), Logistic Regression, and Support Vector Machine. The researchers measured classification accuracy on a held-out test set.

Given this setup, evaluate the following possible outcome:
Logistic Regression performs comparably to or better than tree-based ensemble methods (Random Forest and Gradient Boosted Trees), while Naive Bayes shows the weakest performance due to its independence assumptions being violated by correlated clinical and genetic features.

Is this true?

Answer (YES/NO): NO